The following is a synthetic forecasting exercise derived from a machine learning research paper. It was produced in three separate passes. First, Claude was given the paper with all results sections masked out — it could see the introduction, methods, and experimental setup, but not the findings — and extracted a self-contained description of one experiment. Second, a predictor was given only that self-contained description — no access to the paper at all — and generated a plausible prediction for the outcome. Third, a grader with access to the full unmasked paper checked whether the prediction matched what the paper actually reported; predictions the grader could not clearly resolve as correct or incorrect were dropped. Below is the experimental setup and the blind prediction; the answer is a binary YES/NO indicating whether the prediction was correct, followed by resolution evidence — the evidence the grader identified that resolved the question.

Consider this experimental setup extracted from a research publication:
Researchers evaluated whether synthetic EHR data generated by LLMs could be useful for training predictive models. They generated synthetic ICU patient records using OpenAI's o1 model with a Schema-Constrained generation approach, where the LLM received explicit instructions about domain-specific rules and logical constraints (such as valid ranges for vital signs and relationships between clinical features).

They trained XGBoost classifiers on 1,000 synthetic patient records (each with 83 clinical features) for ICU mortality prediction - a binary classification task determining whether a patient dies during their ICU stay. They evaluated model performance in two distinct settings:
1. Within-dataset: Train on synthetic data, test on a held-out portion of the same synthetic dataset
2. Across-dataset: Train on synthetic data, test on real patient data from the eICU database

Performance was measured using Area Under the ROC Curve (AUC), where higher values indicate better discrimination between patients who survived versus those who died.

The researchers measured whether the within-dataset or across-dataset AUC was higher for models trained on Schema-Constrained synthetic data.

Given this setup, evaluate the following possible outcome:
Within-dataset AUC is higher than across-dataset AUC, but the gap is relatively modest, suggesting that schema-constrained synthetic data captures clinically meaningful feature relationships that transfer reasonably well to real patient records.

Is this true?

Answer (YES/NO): NO